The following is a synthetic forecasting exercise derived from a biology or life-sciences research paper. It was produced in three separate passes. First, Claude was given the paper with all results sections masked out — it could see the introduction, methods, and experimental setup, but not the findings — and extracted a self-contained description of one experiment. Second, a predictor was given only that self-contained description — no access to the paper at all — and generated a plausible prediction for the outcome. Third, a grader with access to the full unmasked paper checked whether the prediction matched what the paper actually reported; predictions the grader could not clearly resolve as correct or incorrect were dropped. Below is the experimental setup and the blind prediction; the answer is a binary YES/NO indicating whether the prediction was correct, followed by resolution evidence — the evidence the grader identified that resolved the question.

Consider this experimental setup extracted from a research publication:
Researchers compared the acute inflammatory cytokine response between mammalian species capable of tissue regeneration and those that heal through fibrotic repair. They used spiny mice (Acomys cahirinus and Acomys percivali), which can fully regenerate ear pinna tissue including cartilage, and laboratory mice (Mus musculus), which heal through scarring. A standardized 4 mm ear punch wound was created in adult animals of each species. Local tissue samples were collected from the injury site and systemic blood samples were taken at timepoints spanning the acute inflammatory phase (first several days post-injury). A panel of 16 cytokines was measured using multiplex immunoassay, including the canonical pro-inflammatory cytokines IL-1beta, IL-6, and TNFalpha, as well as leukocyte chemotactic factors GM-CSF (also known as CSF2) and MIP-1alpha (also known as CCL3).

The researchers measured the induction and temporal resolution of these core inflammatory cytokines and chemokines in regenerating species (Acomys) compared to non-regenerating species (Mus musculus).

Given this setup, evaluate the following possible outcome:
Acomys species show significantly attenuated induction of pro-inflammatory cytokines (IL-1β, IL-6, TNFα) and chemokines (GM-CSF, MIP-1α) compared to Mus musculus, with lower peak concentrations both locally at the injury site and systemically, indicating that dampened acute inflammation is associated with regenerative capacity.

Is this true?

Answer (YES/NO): NO